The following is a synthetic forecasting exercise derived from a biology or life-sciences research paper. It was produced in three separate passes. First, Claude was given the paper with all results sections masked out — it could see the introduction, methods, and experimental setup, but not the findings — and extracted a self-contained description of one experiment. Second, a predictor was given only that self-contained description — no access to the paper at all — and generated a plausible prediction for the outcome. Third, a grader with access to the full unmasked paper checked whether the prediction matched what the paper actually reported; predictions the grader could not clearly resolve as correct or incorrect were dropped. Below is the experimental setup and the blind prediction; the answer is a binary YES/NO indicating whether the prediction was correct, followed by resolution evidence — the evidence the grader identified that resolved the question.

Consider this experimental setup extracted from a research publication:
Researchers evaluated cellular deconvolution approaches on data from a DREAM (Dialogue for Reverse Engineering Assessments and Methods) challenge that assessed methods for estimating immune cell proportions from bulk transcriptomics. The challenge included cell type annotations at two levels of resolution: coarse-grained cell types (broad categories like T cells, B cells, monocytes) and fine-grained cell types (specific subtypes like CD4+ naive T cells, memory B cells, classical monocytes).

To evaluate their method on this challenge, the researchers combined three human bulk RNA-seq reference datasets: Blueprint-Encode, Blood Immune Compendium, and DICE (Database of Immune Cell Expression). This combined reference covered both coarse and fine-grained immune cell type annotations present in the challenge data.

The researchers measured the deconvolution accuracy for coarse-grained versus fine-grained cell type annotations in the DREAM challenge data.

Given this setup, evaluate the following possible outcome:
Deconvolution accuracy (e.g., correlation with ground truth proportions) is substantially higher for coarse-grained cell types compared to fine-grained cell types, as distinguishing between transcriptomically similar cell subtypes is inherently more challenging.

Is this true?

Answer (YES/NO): YES